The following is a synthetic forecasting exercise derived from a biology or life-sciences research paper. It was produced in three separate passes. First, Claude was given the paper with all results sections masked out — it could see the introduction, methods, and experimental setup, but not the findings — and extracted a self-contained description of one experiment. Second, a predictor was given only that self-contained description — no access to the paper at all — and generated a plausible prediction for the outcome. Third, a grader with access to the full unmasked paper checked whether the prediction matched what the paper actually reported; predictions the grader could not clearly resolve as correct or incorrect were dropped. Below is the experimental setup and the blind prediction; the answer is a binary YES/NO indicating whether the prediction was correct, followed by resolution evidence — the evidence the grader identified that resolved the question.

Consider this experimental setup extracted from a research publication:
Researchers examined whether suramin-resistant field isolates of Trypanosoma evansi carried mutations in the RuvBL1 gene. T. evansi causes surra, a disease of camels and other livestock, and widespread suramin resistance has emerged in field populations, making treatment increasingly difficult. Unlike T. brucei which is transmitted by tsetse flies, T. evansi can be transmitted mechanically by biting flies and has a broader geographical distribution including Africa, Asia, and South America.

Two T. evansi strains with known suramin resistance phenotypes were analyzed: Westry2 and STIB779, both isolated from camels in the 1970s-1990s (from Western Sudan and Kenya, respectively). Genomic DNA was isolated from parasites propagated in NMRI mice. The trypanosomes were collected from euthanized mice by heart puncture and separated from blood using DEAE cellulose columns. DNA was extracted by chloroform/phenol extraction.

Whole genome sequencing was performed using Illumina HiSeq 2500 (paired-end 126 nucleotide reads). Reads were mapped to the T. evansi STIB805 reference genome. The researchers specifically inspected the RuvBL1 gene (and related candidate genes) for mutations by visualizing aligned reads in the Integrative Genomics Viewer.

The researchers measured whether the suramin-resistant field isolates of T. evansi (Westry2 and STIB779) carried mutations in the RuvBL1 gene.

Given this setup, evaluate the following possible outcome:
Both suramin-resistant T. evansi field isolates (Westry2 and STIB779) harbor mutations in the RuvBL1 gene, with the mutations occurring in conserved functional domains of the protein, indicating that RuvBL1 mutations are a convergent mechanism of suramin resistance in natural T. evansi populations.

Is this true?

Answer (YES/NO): NO